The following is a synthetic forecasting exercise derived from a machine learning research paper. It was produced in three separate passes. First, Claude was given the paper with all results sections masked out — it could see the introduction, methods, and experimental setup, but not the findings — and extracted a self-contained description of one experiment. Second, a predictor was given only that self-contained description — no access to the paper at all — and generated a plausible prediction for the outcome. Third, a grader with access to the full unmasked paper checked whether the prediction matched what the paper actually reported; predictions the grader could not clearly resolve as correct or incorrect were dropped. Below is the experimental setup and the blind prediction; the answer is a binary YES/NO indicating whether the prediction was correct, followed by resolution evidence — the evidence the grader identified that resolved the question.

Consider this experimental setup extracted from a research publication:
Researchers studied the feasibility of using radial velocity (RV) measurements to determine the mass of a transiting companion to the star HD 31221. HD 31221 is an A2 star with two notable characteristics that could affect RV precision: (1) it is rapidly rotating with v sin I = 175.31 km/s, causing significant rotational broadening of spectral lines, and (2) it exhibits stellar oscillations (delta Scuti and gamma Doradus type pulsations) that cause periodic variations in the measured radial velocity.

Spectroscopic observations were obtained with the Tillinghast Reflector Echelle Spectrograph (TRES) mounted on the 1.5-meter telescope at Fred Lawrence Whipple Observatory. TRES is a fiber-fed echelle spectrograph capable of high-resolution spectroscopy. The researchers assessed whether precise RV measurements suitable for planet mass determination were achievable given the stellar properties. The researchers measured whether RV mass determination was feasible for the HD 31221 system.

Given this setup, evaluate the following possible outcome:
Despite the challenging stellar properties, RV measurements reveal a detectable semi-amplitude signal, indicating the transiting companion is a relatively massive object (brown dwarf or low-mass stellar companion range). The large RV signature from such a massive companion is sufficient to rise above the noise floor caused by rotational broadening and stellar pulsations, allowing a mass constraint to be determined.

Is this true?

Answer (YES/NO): NO